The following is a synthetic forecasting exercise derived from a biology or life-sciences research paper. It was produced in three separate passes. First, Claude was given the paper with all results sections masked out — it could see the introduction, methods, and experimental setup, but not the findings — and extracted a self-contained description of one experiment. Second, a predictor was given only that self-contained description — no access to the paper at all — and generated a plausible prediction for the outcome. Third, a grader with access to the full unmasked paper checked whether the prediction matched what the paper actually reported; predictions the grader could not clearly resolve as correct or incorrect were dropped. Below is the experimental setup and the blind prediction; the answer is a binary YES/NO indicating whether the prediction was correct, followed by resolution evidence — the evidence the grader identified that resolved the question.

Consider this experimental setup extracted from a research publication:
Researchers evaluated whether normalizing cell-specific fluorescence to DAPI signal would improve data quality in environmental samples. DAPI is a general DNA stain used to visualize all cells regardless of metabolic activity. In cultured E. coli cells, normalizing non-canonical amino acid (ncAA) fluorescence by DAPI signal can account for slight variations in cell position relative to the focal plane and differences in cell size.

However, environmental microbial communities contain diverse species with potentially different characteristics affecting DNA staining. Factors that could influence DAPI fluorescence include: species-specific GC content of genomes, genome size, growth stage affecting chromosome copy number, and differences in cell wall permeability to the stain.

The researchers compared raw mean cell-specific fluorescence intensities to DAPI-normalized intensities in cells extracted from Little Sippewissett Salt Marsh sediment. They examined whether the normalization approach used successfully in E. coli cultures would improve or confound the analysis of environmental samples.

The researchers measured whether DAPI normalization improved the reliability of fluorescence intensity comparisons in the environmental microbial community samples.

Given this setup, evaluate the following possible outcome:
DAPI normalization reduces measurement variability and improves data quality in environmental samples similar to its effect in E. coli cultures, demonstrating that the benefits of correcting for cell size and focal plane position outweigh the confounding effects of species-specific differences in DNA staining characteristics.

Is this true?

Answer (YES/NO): NO